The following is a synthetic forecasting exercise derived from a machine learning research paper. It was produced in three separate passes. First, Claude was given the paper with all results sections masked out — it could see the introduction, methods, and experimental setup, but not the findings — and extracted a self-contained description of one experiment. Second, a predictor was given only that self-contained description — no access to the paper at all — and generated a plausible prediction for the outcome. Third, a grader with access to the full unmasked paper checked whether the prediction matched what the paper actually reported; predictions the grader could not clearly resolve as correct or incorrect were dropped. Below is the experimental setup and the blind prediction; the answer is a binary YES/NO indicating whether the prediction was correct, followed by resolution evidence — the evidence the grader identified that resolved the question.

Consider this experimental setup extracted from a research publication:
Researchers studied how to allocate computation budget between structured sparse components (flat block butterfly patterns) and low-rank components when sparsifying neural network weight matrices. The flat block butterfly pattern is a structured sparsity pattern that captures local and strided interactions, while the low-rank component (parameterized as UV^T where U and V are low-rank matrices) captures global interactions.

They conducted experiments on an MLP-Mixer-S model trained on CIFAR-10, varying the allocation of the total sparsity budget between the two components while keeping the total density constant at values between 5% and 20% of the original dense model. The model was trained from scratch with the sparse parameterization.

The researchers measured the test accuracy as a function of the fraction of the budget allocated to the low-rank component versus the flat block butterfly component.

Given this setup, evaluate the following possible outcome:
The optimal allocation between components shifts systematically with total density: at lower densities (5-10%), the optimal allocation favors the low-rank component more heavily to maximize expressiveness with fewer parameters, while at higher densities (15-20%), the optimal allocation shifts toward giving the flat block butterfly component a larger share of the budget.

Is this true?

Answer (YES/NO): NO